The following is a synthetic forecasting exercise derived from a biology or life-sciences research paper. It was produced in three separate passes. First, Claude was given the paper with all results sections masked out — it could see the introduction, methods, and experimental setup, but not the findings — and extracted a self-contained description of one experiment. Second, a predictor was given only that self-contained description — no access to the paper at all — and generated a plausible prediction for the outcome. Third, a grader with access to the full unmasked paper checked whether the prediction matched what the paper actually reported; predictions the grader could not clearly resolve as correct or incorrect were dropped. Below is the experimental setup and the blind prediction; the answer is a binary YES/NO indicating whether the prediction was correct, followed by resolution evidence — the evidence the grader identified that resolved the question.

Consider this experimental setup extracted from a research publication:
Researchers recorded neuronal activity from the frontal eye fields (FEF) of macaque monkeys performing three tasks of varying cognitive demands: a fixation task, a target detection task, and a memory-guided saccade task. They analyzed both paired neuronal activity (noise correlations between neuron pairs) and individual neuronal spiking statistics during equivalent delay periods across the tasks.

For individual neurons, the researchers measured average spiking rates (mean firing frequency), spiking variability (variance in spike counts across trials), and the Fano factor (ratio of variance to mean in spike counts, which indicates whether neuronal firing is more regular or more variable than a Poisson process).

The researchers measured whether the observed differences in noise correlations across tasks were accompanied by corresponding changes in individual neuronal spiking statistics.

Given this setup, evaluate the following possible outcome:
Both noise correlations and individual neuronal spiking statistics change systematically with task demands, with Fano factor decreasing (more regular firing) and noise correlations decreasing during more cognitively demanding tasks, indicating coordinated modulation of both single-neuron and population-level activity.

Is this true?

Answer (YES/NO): NO